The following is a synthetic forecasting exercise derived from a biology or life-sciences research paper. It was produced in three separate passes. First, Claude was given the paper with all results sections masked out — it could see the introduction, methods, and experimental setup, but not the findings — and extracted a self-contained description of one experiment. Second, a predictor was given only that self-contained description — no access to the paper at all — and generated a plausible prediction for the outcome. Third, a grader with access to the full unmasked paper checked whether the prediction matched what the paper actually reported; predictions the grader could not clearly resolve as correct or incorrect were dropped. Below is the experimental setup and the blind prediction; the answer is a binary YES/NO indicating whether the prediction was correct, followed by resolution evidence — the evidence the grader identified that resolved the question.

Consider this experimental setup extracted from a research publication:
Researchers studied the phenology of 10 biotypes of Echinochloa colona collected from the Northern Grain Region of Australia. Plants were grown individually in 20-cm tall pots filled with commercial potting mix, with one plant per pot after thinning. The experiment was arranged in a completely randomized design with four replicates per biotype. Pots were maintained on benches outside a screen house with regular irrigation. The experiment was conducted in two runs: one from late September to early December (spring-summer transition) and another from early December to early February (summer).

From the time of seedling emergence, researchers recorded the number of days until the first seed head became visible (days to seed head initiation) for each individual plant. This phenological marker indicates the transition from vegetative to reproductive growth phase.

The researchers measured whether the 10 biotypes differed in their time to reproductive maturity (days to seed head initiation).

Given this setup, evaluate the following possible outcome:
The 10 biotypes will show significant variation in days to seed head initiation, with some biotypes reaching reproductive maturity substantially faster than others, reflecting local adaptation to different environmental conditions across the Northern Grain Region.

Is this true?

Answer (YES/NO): YES